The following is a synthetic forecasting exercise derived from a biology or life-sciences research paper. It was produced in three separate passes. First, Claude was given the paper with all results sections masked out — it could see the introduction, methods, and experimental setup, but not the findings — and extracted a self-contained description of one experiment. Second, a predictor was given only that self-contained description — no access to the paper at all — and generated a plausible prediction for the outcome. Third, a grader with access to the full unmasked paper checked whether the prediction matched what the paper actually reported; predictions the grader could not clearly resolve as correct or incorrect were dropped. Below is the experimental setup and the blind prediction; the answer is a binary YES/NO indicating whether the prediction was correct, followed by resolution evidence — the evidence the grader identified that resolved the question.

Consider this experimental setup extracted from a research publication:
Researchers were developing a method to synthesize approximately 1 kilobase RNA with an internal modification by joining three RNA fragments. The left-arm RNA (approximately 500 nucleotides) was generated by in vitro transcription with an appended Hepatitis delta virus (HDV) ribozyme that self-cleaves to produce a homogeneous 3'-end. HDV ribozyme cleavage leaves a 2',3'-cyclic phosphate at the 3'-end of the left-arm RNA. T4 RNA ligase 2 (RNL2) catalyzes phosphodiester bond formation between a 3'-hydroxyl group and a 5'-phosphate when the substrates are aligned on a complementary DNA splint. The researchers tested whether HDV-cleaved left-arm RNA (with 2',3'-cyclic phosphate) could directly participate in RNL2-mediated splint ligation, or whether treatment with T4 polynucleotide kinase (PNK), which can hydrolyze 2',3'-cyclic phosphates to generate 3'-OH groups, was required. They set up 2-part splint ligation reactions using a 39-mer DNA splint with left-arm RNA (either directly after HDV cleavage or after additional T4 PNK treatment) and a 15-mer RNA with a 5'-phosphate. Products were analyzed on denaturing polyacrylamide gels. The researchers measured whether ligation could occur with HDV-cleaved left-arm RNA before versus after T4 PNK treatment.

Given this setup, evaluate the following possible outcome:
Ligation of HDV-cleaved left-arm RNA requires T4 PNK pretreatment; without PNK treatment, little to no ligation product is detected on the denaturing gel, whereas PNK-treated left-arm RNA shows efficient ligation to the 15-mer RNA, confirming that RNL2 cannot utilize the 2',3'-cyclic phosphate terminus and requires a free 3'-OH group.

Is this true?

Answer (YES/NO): YES